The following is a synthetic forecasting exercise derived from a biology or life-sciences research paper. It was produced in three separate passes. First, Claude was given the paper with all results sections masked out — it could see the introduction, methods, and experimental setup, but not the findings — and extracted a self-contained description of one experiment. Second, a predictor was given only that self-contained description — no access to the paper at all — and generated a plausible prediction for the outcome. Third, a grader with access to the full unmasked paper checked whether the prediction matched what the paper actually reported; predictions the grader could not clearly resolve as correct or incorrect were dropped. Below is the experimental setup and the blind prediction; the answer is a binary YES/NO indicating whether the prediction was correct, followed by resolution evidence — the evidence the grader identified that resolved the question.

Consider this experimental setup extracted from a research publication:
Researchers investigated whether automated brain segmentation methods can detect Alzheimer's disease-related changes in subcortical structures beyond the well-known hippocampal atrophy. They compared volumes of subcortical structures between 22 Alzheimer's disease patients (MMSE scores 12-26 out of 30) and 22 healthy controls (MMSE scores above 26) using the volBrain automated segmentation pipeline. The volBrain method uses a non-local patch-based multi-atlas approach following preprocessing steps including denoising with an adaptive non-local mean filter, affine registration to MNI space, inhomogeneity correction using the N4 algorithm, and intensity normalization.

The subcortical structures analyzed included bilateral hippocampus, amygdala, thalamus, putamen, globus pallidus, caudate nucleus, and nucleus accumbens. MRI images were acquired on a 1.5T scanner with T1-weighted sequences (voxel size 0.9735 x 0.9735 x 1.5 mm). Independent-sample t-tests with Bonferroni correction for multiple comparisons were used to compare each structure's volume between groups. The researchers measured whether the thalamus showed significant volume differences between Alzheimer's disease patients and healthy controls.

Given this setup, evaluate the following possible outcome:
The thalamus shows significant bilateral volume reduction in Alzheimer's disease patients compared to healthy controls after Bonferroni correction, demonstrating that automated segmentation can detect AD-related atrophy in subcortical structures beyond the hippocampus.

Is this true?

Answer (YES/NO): YES